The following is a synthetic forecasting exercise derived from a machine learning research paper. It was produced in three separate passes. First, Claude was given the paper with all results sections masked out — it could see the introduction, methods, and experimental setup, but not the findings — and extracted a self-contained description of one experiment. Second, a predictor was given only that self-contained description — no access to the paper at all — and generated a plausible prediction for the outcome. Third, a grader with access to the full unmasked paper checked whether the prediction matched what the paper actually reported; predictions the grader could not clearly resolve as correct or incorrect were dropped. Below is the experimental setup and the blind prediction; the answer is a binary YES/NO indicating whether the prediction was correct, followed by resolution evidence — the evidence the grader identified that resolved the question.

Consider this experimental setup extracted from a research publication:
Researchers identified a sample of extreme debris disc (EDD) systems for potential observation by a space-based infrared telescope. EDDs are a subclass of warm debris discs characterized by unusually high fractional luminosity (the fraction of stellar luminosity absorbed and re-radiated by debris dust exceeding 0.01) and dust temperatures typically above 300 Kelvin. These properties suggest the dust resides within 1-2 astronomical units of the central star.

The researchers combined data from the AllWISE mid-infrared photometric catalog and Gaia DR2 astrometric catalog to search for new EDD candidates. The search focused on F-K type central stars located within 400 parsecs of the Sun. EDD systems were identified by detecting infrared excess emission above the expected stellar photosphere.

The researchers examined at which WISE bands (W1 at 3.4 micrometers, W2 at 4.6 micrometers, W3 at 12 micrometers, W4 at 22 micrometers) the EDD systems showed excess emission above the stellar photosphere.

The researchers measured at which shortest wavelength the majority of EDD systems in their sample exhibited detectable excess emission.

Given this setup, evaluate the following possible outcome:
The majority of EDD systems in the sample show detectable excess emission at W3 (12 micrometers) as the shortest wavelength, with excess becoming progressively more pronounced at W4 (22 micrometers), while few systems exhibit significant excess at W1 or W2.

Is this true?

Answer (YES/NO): NO